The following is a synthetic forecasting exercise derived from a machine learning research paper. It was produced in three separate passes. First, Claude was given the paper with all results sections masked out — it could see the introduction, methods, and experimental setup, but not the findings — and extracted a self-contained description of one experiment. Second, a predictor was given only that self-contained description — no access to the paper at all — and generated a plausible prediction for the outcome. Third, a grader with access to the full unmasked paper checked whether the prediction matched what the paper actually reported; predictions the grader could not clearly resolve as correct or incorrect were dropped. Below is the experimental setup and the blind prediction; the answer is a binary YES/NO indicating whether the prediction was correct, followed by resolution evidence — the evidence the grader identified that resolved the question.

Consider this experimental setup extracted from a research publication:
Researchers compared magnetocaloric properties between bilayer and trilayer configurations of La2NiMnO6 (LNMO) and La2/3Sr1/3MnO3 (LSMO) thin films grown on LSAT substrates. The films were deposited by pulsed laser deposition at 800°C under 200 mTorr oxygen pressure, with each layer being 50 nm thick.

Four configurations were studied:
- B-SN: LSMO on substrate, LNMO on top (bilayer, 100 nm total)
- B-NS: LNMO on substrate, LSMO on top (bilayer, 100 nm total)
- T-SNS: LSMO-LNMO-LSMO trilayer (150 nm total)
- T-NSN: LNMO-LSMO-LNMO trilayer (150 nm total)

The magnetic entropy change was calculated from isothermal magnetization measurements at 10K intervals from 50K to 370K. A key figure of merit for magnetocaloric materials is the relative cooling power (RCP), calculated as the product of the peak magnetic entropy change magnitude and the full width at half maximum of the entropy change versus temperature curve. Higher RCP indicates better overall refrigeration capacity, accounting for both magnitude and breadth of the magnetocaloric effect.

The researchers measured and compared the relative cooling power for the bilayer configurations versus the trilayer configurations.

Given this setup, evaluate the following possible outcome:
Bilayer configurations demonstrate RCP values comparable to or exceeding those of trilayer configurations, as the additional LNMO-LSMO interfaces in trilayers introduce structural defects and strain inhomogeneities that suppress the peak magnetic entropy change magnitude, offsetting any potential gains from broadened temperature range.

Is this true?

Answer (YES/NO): NO